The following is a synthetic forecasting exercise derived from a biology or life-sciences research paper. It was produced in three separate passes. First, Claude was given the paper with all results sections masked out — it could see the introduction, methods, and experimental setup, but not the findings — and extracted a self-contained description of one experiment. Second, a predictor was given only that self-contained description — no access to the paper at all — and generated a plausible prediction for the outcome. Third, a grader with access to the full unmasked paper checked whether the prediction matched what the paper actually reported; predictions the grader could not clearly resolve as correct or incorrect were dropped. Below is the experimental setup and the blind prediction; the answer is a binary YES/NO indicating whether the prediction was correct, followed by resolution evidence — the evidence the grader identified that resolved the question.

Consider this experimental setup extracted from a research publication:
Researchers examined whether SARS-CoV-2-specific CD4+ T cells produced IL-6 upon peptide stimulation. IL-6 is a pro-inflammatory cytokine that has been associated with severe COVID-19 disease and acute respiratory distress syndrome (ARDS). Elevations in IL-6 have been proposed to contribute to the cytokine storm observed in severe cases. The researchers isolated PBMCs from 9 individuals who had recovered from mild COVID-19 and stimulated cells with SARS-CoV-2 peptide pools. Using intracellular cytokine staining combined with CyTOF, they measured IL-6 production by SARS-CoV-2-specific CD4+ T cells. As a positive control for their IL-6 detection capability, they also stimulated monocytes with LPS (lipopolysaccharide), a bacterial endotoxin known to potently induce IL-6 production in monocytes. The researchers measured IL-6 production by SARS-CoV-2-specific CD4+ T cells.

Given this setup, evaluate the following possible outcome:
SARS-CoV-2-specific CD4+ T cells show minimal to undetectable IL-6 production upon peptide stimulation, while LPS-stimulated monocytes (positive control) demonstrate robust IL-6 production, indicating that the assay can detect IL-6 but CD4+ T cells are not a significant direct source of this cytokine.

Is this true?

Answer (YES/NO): YES